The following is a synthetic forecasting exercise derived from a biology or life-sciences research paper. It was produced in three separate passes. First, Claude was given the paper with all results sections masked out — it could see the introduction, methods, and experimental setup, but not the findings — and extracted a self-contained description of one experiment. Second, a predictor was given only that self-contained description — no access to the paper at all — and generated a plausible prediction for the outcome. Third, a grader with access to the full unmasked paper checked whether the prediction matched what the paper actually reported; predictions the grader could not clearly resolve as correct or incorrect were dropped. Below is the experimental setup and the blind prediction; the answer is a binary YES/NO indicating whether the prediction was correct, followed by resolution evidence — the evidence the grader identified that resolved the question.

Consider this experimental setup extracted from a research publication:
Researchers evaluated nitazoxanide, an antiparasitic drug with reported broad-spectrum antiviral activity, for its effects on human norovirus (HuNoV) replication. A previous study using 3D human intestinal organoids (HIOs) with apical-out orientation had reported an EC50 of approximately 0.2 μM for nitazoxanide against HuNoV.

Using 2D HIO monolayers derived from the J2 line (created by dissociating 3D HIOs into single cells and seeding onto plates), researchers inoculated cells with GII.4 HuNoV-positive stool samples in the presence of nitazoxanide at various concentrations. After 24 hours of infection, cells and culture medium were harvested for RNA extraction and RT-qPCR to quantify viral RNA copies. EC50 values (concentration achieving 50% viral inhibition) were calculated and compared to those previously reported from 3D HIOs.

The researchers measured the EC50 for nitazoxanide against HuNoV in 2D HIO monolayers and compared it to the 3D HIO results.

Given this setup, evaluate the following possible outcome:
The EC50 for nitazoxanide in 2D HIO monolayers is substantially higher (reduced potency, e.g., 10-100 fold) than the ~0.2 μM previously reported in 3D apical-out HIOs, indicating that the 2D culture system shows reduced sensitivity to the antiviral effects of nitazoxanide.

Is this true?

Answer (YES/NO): YES